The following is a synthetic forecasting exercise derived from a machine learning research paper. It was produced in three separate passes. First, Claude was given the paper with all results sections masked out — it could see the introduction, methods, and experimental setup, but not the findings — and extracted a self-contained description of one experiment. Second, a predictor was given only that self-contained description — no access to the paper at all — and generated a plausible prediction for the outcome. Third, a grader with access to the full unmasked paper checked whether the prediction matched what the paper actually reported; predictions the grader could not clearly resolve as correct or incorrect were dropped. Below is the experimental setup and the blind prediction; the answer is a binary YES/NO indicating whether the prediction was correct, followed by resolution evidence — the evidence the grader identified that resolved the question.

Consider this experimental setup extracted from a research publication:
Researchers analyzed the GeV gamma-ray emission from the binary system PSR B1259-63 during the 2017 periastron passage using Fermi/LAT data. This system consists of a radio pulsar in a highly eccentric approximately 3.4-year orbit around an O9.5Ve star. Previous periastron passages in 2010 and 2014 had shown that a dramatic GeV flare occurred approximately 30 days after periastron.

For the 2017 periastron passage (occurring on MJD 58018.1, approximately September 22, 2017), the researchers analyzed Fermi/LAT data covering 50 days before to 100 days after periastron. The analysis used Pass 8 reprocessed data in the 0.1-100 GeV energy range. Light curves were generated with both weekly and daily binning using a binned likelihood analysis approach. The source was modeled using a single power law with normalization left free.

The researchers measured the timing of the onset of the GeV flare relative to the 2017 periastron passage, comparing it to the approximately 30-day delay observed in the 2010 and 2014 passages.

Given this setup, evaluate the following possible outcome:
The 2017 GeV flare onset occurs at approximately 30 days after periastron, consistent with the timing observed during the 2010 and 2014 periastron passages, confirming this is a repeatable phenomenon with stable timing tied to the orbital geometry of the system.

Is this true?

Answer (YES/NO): NO